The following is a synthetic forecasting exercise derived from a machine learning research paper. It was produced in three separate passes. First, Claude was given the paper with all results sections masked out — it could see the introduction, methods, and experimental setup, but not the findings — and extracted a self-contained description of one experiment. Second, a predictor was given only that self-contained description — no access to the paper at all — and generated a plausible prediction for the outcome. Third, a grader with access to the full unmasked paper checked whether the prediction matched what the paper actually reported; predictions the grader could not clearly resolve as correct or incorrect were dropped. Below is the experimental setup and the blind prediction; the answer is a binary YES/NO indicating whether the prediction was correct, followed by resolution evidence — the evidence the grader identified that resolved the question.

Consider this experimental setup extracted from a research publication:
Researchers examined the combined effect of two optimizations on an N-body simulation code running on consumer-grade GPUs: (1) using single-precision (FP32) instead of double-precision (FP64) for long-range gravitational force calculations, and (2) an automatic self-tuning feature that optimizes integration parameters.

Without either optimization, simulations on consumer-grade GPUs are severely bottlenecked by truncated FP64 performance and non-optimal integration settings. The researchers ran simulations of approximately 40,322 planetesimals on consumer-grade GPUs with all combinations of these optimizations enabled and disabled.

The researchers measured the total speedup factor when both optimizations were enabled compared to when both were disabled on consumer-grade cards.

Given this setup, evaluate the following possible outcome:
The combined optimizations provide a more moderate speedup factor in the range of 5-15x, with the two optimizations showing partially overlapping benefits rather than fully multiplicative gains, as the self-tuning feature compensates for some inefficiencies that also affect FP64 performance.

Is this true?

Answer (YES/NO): YES